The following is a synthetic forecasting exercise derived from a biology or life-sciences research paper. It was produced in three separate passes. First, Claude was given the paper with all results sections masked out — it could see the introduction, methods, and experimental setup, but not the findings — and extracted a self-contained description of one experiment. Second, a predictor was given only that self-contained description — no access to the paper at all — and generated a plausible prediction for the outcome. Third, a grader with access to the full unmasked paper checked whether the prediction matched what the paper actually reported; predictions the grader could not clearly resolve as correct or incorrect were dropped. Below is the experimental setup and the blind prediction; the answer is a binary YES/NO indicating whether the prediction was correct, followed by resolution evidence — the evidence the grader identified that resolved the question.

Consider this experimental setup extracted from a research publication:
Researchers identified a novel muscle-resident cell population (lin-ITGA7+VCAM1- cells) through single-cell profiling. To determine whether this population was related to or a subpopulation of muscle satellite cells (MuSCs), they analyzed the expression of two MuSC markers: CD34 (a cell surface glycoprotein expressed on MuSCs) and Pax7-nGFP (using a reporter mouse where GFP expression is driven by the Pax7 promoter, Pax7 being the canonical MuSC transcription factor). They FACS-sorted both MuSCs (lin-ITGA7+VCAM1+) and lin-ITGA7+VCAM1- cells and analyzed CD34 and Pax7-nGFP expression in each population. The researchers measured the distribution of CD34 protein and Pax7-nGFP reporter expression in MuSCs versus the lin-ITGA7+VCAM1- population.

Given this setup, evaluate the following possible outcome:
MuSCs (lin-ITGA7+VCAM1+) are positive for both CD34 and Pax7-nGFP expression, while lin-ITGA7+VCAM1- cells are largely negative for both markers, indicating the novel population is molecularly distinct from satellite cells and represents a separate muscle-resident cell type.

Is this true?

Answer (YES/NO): YES